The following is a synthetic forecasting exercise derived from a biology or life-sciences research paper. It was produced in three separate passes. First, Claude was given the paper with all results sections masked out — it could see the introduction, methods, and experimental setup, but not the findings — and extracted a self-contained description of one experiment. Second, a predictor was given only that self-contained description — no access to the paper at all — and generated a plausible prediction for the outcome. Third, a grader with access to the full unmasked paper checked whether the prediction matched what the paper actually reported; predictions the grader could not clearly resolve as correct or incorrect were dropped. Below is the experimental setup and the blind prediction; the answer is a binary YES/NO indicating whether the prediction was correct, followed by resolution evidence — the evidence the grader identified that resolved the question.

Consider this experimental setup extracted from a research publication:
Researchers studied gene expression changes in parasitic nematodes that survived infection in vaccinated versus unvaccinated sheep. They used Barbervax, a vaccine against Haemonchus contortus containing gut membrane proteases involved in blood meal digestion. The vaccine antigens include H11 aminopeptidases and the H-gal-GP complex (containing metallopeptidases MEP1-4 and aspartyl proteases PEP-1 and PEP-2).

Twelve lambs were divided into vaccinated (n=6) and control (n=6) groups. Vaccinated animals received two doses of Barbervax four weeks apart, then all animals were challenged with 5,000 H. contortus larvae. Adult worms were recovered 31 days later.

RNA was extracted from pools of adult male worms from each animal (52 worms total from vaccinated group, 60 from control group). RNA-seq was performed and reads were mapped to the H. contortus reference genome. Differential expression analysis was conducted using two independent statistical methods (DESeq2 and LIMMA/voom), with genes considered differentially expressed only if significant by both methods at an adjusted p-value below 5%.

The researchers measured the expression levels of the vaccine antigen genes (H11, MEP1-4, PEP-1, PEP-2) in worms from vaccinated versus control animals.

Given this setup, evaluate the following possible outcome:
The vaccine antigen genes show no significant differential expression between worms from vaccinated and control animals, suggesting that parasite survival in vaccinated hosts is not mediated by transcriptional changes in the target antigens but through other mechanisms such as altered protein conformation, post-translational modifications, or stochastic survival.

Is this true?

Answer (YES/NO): NO